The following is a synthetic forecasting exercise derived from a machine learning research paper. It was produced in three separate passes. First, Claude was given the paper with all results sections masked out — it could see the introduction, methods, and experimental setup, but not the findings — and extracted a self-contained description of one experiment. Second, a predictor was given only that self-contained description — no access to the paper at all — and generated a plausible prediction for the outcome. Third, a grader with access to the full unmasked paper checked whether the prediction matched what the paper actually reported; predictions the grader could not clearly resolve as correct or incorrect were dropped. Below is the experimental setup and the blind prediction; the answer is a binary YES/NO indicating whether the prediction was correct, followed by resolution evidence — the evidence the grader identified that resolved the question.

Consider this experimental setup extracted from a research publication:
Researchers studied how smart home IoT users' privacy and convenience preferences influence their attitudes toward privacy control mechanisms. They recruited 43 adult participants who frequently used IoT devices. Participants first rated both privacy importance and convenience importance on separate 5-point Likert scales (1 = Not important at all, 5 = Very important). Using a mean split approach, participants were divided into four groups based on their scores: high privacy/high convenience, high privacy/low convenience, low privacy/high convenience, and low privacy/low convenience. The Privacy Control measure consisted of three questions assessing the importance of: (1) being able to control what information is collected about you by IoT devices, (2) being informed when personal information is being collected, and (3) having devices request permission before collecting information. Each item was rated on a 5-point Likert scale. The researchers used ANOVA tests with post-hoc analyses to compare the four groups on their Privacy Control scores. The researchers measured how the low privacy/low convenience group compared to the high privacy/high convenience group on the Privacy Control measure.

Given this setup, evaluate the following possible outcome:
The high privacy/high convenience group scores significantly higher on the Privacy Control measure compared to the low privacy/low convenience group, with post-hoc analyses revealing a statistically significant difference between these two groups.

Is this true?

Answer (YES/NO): YES